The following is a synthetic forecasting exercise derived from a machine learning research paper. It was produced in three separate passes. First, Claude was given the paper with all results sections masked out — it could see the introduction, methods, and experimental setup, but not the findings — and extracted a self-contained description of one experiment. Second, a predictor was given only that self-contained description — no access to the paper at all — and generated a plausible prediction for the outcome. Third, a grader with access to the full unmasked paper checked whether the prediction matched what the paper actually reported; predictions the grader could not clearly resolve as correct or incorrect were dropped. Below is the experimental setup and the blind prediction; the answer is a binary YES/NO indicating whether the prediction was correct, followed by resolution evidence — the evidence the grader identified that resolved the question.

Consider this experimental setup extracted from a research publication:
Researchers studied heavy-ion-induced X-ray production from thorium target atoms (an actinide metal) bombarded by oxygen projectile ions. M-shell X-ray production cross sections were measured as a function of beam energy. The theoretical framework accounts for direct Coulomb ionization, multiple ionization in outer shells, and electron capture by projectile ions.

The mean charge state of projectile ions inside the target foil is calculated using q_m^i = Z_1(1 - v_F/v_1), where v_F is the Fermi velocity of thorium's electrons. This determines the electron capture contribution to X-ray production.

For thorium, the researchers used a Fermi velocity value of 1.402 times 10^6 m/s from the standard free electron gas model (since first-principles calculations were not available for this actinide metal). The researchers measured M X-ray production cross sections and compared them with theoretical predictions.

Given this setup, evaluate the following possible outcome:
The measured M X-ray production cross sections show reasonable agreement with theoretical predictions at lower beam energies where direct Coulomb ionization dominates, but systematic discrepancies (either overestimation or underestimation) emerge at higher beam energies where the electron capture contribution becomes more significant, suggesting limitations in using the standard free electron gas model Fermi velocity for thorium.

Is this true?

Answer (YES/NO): NO